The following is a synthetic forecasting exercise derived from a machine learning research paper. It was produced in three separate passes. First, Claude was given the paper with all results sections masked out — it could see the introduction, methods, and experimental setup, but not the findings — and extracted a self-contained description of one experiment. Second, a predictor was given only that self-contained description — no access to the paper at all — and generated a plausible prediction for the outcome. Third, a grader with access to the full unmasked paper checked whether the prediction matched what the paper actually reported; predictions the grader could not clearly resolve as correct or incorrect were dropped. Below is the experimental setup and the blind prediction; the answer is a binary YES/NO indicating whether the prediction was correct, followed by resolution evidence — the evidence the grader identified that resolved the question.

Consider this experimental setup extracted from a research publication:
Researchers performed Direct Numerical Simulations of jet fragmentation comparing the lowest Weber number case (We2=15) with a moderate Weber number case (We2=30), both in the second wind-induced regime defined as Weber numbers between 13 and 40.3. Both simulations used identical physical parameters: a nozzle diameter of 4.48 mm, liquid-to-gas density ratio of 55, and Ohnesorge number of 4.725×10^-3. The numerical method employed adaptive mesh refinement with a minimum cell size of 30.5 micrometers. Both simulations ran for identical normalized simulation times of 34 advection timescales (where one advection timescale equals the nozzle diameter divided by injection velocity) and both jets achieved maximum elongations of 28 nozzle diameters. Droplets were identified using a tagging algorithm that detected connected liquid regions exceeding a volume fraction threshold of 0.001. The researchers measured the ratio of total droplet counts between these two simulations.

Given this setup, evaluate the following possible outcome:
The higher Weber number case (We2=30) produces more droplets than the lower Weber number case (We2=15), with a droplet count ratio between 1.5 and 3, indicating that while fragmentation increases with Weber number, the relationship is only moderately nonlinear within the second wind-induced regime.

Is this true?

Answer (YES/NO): NO